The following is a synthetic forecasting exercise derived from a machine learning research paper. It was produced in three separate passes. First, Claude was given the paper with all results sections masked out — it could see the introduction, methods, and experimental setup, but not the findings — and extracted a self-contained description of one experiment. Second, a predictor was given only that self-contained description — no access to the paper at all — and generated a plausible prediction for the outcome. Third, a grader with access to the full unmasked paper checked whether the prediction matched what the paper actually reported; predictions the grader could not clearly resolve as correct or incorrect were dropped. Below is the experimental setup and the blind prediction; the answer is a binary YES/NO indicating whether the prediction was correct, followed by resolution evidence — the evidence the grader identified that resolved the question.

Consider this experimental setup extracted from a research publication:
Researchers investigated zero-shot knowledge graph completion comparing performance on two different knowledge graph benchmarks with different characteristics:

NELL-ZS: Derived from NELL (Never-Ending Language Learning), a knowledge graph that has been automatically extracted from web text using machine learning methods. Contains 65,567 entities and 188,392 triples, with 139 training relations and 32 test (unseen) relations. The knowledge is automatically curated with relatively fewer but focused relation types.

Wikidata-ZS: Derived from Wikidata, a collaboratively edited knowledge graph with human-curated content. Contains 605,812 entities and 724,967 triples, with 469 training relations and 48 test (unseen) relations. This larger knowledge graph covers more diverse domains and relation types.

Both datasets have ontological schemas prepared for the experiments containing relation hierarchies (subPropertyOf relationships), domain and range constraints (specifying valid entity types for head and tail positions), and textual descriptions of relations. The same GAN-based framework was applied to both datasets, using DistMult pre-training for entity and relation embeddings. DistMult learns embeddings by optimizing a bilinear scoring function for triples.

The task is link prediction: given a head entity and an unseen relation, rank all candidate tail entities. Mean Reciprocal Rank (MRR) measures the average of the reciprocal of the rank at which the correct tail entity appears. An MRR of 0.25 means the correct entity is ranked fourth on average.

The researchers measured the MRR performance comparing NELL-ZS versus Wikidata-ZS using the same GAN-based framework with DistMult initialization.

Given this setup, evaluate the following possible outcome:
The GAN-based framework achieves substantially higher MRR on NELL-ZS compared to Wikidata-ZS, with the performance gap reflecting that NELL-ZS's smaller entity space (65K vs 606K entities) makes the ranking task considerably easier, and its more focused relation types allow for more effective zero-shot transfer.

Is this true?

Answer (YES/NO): NO